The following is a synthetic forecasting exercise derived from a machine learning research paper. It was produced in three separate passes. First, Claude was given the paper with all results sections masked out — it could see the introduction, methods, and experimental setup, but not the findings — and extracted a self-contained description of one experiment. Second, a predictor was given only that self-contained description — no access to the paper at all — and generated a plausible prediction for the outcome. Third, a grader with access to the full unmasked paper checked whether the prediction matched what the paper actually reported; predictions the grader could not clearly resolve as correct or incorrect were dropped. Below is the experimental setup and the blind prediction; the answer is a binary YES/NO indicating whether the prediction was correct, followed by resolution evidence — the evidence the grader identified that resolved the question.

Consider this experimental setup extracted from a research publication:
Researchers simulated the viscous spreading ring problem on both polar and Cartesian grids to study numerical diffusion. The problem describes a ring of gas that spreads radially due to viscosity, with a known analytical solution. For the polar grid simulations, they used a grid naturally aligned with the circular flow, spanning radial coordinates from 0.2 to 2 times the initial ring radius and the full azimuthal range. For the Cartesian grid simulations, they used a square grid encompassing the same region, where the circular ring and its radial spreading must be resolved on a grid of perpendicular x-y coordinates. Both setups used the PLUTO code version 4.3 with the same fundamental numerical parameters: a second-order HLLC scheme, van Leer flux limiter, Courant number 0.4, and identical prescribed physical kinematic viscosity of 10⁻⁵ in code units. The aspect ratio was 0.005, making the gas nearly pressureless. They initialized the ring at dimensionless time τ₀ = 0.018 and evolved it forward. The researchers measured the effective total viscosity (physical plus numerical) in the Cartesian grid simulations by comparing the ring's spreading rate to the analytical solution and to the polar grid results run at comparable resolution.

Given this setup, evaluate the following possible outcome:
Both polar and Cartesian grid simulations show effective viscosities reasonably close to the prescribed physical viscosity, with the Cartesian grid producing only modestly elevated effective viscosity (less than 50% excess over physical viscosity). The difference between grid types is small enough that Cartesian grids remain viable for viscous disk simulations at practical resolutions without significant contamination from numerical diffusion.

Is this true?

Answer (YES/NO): NO